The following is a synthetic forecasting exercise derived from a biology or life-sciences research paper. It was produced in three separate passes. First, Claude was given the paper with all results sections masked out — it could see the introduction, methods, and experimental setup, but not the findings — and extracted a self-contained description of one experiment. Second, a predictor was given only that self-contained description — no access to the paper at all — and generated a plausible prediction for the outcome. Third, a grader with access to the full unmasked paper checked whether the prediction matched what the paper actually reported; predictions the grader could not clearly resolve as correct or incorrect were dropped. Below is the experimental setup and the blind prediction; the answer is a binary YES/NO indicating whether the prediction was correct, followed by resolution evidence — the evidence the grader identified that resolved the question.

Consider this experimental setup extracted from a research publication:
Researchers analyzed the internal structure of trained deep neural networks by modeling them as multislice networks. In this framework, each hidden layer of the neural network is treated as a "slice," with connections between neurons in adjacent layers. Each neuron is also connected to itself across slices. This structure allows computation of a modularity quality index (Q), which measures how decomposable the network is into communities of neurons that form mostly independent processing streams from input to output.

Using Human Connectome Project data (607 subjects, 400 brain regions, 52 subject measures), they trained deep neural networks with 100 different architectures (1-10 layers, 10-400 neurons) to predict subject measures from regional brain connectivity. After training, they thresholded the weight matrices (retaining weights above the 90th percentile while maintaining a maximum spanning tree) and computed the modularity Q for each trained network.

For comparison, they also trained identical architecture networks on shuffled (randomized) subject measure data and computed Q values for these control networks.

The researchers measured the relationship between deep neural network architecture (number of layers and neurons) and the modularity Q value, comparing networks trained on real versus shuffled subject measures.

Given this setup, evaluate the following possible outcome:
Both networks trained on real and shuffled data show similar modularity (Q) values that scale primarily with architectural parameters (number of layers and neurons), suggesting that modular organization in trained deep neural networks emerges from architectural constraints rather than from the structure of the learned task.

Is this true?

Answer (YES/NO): YES